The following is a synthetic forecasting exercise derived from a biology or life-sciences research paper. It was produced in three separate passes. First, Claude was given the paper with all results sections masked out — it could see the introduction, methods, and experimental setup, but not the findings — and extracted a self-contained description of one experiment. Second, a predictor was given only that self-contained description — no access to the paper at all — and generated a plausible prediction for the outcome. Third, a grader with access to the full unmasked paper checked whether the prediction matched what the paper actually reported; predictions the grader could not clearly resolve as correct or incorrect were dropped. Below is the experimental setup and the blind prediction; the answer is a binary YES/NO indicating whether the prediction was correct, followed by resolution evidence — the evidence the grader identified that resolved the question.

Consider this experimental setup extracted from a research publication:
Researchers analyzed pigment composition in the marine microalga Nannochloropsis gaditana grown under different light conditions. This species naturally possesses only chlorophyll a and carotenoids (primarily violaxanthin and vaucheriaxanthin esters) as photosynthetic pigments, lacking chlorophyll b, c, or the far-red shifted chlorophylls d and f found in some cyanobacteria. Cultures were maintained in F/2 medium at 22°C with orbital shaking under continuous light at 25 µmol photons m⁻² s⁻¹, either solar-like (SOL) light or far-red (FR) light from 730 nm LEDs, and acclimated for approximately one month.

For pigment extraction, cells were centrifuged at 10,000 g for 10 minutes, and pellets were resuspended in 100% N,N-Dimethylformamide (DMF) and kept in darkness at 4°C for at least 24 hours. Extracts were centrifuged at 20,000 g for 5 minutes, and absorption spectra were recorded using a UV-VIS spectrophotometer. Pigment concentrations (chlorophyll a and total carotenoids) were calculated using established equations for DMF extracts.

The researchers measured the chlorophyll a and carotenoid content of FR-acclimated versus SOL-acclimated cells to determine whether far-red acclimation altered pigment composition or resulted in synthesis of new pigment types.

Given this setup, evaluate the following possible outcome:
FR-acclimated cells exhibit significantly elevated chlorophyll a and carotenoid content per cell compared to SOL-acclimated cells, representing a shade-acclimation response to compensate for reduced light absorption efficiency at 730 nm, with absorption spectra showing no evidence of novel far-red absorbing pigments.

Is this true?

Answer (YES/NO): YES